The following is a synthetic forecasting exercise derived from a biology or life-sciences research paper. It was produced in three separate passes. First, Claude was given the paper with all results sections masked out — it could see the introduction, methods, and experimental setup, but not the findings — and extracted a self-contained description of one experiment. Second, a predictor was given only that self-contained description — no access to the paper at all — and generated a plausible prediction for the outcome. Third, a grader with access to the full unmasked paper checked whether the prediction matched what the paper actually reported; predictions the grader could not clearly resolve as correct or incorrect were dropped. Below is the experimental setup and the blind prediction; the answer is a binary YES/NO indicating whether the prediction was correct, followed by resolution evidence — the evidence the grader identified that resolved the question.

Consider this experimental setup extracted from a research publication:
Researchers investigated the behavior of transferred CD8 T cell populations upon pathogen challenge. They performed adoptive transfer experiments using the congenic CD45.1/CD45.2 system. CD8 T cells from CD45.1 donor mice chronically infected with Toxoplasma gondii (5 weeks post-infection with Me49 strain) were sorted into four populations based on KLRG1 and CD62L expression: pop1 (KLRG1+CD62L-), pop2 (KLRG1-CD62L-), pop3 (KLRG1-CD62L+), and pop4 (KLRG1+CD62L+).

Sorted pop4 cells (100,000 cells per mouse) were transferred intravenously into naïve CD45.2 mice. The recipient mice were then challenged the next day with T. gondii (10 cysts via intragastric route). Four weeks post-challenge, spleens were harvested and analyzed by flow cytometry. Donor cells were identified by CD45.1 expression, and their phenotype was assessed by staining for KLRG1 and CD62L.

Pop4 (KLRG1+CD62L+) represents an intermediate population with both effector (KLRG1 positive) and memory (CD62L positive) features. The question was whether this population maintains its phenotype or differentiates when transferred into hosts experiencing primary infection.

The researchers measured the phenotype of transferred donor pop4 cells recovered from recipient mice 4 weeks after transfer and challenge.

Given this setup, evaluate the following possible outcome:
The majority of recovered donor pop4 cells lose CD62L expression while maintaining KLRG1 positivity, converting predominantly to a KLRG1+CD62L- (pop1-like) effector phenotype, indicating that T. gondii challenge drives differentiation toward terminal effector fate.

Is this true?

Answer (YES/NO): YES